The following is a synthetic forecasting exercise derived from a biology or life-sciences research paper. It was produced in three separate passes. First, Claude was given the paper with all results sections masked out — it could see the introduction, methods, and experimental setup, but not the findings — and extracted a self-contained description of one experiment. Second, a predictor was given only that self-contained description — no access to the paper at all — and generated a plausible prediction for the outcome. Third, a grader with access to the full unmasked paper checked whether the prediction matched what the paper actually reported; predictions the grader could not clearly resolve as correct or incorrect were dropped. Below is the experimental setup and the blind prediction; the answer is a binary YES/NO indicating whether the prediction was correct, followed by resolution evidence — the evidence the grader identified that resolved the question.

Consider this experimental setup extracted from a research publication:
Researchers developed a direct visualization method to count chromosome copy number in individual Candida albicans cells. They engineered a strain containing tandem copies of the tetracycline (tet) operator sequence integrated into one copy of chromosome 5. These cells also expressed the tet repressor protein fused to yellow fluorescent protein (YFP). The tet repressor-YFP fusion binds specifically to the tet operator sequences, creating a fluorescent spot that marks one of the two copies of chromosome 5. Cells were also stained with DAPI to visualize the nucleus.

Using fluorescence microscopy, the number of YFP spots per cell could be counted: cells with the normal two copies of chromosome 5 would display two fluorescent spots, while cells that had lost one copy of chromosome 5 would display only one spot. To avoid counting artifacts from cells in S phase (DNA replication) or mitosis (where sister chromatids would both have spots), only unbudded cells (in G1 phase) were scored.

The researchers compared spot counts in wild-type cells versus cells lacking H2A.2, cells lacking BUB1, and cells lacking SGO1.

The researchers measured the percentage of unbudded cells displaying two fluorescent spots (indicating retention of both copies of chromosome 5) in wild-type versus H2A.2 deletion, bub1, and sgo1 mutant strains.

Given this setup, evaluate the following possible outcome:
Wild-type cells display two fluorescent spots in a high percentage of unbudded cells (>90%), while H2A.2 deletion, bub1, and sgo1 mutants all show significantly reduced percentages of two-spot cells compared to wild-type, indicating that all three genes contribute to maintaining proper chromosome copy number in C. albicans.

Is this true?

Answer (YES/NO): NO